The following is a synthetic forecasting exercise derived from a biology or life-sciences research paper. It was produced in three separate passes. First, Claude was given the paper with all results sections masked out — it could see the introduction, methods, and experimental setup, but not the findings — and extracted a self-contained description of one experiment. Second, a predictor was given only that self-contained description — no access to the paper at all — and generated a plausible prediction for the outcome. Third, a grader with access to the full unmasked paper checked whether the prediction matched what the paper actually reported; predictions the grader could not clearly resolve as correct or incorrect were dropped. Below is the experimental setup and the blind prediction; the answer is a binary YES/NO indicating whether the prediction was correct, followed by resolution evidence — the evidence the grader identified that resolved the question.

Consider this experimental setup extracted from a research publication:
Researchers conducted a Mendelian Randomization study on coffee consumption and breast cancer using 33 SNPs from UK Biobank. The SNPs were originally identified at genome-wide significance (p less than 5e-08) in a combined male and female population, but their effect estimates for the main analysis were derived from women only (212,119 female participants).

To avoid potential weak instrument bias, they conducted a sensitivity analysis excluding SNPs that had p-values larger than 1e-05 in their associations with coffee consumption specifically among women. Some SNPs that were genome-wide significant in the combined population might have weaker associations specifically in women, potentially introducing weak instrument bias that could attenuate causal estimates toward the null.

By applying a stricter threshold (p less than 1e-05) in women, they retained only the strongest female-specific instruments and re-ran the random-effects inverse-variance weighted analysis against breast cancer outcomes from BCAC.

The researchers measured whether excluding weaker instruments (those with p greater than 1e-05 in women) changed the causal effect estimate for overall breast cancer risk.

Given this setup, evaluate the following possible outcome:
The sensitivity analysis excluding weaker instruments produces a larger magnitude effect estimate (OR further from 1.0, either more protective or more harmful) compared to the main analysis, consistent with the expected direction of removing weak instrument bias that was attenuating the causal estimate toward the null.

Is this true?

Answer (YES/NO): NO